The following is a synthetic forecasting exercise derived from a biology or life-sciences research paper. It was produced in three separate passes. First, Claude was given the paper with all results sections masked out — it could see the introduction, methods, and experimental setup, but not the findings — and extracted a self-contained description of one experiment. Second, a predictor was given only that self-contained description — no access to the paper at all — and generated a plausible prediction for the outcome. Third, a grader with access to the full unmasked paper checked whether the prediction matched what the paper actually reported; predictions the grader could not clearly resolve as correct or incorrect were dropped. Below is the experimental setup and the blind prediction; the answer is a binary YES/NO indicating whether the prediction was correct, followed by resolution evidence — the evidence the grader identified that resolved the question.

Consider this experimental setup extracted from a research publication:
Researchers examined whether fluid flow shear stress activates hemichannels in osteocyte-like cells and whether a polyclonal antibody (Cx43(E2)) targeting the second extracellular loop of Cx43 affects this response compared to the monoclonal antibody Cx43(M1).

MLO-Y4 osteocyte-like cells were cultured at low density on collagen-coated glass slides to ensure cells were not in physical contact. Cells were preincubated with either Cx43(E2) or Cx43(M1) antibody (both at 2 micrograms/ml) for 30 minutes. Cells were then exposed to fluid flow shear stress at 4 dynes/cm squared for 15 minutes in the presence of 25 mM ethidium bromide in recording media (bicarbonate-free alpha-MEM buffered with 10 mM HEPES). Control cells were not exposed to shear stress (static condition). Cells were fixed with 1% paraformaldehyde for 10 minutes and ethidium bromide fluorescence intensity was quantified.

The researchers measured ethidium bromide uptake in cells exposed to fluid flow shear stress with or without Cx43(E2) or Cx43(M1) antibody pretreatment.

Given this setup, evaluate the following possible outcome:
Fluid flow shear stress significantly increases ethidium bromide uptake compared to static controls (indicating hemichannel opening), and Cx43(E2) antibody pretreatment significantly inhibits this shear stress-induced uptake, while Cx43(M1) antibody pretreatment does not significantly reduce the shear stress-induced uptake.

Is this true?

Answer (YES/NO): NO